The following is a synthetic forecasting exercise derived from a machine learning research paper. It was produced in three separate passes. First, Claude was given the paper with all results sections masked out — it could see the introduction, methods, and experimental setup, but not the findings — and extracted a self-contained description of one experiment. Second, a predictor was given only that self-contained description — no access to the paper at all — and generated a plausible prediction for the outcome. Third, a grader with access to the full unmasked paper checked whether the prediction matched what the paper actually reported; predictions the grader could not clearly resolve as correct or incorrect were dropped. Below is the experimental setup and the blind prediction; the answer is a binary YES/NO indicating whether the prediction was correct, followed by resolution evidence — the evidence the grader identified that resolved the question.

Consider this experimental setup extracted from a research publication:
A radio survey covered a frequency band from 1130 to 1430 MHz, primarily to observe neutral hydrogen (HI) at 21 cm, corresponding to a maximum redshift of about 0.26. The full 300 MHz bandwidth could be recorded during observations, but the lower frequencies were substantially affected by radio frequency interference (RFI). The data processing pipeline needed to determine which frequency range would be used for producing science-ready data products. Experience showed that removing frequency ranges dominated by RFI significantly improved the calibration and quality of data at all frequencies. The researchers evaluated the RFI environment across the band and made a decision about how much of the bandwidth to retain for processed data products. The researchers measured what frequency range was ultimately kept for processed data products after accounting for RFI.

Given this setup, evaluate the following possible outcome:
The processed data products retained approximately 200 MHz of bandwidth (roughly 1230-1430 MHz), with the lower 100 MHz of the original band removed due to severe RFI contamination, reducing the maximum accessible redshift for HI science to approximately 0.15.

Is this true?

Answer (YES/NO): NO